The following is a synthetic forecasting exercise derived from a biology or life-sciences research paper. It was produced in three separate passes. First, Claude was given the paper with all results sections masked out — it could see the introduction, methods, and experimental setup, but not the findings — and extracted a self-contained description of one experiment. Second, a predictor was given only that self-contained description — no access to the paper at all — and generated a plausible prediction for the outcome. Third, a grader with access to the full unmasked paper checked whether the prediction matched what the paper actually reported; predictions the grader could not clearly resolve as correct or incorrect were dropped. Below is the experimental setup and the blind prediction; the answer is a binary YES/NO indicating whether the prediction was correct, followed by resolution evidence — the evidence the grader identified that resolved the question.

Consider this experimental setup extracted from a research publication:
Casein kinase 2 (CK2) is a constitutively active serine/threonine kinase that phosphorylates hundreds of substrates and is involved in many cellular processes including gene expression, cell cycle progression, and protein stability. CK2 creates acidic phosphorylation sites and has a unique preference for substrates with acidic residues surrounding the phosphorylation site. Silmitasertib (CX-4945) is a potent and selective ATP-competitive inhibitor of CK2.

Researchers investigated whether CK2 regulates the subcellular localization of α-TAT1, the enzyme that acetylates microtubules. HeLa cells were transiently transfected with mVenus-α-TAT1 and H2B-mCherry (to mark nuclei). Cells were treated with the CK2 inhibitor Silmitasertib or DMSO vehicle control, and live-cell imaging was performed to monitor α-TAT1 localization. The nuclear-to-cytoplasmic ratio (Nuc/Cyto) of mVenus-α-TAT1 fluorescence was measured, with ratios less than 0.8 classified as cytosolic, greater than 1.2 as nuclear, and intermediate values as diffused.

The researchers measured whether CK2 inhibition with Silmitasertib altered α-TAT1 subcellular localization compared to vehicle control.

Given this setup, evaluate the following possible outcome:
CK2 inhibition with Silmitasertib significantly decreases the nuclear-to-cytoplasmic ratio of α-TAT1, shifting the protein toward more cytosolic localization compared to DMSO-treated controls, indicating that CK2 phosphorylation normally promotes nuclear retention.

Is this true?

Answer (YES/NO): NO